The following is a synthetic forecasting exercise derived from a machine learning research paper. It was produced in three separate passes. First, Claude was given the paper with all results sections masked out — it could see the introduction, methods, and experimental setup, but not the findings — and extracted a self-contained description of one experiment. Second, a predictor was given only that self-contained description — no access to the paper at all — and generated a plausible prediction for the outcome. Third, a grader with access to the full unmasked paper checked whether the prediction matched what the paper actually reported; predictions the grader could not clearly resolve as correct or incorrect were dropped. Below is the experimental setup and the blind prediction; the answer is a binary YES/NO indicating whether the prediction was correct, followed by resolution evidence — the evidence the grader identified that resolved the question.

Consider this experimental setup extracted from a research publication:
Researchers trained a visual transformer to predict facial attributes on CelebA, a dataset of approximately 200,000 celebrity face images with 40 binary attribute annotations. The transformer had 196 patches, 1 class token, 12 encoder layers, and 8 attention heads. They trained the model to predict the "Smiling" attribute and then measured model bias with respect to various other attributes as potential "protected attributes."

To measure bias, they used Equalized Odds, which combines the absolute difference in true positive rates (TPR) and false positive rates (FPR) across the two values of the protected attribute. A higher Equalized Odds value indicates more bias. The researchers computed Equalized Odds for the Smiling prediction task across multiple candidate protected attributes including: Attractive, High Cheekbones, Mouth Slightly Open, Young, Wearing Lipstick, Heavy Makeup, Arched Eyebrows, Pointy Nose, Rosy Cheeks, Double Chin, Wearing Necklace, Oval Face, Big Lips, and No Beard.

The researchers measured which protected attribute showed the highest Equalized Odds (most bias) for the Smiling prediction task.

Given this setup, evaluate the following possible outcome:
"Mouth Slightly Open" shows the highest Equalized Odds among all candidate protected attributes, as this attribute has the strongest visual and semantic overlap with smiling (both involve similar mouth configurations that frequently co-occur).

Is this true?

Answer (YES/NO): NO